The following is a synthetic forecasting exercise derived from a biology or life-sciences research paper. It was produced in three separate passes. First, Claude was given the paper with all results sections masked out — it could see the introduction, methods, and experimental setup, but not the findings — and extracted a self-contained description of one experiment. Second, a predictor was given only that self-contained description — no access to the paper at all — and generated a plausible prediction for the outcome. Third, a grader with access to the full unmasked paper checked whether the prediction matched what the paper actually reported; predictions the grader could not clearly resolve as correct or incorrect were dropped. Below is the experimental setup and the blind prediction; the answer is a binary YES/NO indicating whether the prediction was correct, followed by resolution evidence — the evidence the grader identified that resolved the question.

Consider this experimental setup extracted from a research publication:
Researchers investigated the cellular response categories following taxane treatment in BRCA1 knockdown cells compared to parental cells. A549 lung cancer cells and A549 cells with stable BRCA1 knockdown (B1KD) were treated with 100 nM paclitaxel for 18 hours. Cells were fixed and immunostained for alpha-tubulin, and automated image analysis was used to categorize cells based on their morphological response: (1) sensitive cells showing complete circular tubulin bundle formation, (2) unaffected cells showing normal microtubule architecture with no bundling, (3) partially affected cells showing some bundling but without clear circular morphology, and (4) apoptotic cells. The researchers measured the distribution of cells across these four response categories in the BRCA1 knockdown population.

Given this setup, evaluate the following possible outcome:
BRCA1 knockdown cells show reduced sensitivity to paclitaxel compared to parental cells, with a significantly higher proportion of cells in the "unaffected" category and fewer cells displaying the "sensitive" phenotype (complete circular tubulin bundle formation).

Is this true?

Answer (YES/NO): YES